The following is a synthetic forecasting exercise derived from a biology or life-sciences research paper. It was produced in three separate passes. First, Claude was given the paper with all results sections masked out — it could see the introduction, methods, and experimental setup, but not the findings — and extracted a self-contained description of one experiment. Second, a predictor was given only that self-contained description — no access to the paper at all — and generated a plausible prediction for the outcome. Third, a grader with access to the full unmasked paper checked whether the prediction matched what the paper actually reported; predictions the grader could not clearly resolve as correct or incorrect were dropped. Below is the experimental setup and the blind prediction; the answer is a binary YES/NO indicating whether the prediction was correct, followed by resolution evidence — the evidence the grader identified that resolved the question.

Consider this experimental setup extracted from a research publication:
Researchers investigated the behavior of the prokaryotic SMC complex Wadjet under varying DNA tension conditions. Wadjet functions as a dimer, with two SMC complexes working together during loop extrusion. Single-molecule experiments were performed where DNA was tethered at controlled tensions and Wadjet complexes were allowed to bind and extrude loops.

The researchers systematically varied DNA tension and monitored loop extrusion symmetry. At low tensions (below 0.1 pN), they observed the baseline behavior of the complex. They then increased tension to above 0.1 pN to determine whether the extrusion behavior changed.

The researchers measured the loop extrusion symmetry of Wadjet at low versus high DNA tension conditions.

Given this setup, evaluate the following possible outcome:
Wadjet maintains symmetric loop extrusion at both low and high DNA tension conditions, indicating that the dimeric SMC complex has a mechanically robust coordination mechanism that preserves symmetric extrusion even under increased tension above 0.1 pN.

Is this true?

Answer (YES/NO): NO